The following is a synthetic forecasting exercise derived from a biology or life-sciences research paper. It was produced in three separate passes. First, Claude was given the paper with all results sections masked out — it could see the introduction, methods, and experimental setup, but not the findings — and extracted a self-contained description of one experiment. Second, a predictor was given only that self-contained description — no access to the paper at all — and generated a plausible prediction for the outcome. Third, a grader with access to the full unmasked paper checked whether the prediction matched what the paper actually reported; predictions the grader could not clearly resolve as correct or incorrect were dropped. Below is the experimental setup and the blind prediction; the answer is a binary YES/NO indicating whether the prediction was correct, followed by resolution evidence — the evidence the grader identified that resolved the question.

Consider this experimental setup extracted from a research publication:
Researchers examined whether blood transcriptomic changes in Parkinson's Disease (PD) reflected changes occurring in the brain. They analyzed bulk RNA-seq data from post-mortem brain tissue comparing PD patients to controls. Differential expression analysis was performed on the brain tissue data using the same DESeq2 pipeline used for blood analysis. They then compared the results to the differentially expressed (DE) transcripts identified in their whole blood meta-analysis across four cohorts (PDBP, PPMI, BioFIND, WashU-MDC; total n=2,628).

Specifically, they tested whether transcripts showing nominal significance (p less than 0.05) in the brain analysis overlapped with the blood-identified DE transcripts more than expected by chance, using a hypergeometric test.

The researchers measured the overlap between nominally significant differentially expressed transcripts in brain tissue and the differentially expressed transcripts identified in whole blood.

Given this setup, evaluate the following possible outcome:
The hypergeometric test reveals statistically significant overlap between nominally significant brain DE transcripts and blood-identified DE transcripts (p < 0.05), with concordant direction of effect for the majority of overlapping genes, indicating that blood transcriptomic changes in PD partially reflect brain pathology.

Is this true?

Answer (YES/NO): YES